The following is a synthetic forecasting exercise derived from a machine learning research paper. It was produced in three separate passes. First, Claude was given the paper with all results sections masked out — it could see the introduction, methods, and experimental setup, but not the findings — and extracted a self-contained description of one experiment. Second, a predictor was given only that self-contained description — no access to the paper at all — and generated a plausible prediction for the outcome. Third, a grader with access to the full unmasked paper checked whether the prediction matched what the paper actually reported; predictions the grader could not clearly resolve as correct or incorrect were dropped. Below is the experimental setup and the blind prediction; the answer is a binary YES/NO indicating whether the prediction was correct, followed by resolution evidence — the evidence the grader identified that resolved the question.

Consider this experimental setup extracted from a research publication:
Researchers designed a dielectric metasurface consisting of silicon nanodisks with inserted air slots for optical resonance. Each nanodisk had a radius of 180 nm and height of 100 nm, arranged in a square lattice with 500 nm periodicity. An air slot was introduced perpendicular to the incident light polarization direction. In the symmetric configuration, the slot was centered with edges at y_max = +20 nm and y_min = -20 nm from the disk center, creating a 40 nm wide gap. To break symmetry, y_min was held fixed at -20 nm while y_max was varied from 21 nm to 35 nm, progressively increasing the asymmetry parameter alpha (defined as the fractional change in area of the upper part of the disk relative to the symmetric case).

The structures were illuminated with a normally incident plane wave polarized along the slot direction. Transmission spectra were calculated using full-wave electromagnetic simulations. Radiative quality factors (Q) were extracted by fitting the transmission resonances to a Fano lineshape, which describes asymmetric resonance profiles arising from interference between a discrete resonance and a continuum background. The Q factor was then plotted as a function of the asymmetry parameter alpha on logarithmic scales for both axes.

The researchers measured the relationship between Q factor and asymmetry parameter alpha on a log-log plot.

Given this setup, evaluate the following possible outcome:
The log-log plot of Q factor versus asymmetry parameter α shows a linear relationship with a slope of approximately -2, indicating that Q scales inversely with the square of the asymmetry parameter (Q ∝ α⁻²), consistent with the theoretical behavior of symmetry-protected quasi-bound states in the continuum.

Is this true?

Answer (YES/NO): YES